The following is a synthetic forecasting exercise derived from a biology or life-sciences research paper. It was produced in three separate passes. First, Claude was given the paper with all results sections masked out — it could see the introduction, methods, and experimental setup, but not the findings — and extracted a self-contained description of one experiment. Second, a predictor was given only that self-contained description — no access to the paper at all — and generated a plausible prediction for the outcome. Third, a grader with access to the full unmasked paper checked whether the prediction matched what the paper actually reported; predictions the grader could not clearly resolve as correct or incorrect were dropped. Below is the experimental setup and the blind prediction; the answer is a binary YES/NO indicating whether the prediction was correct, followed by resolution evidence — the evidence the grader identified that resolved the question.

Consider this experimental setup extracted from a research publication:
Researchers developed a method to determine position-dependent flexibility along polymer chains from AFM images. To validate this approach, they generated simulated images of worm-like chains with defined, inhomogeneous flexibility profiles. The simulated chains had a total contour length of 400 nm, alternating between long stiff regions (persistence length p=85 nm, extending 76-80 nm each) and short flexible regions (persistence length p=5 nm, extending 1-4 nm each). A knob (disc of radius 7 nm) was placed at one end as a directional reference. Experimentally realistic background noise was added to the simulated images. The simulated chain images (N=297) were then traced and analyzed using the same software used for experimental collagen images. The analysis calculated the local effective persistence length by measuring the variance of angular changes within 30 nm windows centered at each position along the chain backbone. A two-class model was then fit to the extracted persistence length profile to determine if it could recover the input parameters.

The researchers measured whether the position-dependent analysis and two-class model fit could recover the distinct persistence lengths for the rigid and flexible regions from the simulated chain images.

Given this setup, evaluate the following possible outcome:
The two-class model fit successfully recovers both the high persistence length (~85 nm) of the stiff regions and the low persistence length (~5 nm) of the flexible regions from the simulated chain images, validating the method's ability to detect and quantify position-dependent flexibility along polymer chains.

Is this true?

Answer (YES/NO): YES